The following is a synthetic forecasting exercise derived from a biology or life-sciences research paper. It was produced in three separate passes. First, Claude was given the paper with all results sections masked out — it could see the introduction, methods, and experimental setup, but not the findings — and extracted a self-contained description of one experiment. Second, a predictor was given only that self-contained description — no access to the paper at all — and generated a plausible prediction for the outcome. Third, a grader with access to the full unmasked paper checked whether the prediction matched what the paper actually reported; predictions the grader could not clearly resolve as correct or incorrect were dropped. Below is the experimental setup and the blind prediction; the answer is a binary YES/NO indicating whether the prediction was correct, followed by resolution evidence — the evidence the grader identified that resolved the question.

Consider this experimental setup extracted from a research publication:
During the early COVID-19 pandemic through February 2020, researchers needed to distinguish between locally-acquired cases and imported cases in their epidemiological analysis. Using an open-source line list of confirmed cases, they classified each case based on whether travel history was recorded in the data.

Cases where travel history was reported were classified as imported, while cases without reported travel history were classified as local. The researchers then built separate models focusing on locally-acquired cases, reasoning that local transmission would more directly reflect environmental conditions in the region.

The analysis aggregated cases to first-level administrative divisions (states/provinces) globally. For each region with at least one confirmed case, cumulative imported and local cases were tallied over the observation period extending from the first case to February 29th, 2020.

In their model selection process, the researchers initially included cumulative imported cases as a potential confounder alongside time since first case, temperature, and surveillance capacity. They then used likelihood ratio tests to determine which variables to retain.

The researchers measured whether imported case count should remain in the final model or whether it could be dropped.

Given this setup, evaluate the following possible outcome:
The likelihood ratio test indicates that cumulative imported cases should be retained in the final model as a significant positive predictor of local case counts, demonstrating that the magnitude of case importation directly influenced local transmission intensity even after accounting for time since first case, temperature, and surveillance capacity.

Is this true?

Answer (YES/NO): NO